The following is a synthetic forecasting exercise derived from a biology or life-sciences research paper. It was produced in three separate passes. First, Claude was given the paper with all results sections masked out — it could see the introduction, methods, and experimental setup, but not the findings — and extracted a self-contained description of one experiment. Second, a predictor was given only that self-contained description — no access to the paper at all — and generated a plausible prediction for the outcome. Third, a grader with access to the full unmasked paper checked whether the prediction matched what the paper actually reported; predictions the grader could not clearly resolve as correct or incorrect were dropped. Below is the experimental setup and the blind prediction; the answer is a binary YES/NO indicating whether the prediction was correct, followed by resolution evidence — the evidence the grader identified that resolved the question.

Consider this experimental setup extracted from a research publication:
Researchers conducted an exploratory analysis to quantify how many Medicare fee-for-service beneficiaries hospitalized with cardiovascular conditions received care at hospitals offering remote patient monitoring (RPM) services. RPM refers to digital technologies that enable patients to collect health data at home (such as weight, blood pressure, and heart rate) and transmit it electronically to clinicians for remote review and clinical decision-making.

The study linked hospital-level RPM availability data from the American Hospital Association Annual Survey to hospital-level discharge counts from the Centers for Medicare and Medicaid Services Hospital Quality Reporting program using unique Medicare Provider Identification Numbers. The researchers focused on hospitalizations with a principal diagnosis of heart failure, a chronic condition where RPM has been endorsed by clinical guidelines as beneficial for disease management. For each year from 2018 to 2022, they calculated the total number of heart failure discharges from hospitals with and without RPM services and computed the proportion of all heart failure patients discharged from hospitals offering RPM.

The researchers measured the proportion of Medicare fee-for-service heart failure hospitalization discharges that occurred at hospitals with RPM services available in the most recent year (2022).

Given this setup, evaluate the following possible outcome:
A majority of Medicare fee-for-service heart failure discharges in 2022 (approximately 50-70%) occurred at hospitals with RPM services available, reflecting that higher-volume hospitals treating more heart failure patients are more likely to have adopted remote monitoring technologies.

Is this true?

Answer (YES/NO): NO